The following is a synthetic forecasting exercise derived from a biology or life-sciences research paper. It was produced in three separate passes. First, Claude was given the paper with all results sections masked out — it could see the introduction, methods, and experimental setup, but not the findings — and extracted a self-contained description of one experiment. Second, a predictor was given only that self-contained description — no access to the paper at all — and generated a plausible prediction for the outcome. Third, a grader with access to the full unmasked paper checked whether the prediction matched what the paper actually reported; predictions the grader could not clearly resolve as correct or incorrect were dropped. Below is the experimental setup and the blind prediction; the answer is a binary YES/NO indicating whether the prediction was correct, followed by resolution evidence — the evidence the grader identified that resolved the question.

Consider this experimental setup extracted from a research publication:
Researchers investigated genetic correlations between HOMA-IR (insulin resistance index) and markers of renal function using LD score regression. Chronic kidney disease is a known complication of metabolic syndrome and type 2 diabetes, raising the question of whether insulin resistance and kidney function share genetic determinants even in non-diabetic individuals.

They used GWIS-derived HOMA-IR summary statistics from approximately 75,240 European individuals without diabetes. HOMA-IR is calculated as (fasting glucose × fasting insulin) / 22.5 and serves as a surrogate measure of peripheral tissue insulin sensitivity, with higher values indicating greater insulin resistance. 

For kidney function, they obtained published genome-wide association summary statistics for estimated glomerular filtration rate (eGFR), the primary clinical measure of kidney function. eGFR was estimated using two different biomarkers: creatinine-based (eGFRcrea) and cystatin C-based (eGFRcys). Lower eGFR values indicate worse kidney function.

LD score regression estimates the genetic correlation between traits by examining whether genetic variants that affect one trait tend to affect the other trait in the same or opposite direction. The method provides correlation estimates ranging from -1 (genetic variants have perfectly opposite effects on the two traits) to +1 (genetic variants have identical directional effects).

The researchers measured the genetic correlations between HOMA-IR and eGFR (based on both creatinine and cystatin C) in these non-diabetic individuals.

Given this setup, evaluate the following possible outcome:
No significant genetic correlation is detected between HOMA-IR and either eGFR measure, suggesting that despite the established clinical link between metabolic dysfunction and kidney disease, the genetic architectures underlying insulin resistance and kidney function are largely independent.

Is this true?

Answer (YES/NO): YES